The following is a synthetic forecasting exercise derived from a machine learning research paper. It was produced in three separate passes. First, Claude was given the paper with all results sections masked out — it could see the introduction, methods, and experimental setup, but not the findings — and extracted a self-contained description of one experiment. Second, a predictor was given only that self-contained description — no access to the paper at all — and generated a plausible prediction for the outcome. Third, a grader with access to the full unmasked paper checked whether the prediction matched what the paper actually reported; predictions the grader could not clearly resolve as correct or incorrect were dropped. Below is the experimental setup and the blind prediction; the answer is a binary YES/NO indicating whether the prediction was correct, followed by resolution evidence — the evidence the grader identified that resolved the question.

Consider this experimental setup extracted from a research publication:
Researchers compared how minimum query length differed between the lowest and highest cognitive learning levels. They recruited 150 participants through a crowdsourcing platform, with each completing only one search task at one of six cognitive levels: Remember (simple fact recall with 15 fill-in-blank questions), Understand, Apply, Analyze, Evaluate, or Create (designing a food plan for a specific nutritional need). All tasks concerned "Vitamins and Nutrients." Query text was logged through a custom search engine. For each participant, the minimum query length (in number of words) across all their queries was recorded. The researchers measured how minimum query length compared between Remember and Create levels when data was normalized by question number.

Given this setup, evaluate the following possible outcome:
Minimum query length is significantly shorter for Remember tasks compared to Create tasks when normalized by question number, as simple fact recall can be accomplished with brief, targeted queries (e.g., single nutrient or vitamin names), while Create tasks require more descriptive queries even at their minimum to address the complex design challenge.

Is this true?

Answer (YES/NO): YES